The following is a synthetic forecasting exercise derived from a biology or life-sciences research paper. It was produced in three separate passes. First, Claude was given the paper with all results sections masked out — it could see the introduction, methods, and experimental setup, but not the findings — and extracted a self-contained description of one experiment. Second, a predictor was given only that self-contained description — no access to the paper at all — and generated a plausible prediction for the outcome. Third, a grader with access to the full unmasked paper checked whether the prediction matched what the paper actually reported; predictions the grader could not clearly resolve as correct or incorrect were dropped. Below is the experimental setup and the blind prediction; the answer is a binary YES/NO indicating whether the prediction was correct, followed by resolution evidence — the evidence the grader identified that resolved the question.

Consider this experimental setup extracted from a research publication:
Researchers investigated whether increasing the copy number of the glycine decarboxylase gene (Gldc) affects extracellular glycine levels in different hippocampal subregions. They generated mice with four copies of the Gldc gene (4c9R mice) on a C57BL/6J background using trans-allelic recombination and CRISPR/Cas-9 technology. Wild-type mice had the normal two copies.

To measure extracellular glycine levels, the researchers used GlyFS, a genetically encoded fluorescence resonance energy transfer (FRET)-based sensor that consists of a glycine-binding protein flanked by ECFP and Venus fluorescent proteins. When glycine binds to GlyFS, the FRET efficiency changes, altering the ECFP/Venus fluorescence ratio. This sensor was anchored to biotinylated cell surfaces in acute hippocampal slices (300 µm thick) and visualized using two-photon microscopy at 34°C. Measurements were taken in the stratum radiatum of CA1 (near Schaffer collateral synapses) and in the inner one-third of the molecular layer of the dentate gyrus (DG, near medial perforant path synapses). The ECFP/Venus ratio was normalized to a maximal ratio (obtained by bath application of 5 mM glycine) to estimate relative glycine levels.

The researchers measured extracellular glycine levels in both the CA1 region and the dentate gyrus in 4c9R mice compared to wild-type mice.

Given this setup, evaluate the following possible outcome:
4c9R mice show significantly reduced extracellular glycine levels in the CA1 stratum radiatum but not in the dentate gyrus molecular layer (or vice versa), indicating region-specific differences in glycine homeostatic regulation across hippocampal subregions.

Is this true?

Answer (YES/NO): YES